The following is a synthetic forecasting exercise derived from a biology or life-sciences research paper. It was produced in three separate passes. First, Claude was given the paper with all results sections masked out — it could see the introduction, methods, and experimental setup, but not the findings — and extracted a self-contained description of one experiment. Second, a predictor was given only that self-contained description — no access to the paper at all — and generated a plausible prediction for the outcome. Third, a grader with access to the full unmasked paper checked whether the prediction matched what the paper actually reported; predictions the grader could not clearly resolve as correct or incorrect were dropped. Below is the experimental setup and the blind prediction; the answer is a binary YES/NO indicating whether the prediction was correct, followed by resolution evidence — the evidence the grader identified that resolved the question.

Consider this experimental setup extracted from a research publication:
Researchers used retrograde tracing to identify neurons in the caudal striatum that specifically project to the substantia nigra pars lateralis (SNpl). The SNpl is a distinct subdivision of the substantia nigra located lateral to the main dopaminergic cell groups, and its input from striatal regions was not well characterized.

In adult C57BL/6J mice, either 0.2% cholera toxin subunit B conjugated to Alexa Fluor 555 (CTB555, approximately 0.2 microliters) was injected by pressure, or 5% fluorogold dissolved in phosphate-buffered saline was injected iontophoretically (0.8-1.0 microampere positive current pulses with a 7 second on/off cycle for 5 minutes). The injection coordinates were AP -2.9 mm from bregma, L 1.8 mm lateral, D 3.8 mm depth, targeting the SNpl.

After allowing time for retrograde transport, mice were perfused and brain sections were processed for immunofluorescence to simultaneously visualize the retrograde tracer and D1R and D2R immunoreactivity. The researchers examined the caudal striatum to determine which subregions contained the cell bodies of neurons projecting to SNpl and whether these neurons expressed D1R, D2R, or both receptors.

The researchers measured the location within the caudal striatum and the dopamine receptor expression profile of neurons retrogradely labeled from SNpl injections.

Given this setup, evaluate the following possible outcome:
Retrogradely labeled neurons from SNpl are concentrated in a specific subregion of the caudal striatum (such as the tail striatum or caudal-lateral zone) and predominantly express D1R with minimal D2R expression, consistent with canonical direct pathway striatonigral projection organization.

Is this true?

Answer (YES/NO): NO